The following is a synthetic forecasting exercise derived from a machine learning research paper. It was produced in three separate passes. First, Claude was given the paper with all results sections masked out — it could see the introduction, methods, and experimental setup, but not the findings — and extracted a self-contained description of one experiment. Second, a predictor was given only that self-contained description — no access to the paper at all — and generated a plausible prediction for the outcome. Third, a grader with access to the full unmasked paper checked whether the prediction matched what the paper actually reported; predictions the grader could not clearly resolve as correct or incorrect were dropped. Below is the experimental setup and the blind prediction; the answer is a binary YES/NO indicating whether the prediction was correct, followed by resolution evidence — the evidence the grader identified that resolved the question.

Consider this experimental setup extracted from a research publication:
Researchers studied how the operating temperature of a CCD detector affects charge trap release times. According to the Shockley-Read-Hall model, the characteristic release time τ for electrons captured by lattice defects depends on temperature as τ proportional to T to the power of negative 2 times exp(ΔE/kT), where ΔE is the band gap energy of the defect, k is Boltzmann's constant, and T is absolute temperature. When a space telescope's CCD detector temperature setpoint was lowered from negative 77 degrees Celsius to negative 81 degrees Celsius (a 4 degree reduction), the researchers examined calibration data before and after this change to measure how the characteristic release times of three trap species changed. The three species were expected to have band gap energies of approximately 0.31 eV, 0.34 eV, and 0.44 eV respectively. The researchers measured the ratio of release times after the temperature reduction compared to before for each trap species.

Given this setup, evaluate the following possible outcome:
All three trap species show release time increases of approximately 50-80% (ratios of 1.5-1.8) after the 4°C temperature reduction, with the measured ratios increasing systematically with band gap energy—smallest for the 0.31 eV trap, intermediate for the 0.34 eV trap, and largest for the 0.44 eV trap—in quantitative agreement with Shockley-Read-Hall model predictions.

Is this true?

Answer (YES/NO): YES